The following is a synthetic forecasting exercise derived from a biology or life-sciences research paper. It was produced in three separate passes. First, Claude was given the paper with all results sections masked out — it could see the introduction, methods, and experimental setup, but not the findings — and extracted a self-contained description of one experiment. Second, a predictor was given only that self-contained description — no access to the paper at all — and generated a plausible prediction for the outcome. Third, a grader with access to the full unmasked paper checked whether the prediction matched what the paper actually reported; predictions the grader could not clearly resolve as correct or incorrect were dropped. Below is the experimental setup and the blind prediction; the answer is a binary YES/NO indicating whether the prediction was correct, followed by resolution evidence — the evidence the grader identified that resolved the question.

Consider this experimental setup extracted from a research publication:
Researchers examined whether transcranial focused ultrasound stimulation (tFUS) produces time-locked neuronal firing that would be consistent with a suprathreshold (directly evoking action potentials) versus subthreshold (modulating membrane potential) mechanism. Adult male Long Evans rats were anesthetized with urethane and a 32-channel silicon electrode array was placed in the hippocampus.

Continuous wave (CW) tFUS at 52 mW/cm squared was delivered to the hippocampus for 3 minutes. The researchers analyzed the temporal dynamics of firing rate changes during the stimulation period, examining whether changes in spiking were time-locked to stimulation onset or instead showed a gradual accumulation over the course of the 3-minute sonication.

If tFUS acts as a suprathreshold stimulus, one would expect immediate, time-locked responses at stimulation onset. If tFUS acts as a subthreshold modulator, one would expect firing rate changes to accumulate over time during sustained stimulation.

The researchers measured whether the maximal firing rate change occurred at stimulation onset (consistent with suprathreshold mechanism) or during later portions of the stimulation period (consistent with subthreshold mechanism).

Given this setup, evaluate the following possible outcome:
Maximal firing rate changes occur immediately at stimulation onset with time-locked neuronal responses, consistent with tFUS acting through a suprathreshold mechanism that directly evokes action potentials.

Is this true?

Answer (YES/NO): NO